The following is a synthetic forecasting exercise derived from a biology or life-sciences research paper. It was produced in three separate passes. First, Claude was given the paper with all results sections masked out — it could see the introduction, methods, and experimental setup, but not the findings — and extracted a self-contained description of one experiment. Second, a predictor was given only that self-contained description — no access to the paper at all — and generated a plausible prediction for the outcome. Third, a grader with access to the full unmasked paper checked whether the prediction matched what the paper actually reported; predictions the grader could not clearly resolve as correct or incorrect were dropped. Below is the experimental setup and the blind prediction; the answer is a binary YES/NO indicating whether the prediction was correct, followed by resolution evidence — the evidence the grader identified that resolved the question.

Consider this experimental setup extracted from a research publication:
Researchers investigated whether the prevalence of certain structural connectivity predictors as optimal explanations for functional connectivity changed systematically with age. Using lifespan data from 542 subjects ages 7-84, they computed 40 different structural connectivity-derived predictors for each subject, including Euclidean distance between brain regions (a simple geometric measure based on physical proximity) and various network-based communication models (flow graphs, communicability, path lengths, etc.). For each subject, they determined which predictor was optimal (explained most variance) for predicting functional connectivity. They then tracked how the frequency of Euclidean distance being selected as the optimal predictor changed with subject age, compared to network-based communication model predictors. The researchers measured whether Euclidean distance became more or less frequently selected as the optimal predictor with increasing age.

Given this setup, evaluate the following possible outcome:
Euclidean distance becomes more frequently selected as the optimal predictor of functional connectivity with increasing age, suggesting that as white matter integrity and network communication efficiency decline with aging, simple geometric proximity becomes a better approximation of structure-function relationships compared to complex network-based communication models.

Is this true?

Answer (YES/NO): NO